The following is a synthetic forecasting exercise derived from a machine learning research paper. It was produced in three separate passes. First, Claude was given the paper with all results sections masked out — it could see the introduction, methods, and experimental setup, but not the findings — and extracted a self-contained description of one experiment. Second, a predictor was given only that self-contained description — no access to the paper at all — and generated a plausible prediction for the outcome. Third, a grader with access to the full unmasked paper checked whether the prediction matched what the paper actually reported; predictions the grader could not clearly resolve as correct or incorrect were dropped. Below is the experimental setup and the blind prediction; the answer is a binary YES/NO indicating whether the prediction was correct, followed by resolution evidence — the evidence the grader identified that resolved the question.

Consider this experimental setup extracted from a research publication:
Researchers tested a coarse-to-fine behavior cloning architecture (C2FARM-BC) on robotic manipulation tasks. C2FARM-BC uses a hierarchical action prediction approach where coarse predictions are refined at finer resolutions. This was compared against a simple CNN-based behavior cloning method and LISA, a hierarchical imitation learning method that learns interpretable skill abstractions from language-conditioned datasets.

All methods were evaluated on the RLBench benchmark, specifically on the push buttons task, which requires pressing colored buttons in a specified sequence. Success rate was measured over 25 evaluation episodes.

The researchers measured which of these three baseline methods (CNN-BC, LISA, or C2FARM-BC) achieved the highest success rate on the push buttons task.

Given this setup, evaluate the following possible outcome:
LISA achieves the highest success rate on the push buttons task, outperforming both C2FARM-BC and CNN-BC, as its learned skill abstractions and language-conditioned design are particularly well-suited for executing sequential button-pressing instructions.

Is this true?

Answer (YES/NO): NO